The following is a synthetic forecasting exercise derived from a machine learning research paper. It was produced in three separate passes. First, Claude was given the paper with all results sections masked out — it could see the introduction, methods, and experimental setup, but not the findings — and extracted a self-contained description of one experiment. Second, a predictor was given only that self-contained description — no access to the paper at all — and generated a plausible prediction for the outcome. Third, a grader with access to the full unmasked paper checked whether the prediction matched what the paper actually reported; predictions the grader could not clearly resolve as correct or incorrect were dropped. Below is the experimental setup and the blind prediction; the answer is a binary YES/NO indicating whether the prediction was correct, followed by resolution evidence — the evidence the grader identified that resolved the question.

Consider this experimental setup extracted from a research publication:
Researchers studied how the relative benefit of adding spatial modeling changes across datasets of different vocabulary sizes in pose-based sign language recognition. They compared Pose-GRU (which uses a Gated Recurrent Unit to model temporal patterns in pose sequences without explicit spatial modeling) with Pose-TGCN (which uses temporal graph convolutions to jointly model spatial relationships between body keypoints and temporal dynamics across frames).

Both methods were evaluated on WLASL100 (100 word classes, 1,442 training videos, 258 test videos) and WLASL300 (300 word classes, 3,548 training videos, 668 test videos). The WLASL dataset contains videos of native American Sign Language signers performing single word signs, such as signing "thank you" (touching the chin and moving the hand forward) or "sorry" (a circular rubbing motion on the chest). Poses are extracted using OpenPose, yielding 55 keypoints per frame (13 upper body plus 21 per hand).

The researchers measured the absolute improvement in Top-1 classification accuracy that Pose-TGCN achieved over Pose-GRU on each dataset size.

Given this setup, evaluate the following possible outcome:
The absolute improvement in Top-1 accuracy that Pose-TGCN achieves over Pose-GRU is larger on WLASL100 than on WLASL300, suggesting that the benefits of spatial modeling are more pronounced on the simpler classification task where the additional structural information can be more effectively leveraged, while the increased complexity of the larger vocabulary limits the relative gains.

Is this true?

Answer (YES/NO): YES